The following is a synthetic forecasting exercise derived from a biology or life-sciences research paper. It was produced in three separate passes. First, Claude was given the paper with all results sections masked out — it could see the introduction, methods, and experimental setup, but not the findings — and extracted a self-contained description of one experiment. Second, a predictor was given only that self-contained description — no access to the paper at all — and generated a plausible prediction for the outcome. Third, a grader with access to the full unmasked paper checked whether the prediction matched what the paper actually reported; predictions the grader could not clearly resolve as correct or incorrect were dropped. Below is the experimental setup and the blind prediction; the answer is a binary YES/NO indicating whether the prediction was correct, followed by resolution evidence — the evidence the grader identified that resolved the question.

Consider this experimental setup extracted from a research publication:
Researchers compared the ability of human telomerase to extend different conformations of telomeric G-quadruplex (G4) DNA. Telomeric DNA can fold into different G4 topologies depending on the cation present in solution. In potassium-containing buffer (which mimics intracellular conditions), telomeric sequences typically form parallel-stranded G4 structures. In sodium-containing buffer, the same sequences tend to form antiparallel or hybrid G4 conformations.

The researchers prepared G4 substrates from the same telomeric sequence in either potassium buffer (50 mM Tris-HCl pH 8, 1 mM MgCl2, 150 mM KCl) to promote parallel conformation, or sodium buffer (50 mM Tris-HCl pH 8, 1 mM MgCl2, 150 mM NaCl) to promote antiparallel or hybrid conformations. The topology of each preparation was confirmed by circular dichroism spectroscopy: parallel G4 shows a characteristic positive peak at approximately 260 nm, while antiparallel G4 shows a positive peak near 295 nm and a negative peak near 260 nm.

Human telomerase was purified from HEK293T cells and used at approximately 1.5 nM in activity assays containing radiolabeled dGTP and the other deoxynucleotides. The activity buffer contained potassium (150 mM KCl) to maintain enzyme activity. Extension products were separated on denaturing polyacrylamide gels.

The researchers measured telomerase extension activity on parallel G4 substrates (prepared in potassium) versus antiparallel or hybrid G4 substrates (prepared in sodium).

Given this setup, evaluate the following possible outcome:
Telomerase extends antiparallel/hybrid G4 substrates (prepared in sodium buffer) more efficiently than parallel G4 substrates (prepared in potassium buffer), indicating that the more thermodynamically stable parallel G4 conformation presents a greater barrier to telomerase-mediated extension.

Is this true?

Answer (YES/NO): NO